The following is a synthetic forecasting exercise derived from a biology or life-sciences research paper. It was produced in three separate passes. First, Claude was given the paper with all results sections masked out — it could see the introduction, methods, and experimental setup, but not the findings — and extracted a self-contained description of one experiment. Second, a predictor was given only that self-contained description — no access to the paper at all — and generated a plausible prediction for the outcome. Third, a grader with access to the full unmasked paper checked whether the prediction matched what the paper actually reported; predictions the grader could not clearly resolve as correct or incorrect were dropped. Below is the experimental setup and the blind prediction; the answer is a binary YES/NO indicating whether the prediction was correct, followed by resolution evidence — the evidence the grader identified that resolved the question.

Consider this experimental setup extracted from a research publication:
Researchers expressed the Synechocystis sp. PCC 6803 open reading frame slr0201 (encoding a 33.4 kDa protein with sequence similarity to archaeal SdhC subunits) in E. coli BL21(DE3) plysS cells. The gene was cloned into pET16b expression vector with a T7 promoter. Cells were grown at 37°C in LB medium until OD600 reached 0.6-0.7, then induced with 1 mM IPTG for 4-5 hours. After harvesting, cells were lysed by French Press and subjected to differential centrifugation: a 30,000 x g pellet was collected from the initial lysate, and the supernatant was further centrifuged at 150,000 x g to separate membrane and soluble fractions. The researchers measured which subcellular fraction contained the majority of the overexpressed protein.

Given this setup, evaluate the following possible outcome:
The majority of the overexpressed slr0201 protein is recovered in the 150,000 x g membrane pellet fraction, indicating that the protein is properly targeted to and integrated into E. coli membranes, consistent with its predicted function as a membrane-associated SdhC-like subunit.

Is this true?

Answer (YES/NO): NO